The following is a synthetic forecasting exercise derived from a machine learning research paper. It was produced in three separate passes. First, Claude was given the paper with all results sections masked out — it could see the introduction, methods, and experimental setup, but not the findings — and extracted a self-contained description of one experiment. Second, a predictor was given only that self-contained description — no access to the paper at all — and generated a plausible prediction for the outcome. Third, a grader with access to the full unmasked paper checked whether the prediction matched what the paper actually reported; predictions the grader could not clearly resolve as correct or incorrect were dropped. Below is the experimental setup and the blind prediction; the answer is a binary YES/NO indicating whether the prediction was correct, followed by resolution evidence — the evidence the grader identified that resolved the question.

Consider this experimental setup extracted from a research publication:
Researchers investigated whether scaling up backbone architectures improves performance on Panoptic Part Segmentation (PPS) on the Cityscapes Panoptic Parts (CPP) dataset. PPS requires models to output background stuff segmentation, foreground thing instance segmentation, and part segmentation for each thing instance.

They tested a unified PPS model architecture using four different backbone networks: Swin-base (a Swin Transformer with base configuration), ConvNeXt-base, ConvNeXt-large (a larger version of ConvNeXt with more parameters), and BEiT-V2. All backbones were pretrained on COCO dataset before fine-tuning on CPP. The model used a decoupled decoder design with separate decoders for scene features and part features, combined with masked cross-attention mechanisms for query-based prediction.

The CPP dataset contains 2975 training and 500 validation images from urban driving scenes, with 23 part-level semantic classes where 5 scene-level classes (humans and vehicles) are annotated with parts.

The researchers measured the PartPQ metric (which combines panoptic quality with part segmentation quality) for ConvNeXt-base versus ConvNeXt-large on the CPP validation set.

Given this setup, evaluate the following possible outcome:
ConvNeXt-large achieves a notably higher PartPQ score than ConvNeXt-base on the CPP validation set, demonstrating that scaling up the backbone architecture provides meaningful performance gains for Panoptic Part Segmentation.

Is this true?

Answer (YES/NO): NO